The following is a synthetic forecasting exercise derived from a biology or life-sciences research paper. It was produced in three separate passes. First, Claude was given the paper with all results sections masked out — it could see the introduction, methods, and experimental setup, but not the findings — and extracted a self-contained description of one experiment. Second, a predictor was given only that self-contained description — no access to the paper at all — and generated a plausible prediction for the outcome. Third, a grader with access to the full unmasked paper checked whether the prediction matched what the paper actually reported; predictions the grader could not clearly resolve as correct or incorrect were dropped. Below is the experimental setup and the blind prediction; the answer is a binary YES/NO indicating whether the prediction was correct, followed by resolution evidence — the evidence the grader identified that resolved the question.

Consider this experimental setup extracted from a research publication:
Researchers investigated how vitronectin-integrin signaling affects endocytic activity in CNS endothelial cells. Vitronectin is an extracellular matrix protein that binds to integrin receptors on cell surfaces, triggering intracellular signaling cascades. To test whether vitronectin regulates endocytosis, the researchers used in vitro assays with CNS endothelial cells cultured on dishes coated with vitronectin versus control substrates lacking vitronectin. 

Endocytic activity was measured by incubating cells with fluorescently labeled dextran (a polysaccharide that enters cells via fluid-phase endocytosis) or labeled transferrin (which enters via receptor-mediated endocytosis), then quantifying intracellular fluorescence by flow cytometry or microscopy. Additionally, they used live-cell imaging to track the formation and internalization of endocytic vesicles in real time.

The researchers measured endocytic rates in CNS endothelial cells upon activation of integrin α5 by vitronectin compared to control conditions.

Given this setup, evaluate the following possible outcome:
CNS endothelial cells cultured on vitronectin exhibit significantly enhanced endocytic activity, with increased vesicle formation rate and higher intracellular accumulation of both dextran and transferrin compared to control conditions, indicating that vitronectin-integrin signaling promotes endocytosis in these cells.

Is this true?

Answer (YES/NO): NO